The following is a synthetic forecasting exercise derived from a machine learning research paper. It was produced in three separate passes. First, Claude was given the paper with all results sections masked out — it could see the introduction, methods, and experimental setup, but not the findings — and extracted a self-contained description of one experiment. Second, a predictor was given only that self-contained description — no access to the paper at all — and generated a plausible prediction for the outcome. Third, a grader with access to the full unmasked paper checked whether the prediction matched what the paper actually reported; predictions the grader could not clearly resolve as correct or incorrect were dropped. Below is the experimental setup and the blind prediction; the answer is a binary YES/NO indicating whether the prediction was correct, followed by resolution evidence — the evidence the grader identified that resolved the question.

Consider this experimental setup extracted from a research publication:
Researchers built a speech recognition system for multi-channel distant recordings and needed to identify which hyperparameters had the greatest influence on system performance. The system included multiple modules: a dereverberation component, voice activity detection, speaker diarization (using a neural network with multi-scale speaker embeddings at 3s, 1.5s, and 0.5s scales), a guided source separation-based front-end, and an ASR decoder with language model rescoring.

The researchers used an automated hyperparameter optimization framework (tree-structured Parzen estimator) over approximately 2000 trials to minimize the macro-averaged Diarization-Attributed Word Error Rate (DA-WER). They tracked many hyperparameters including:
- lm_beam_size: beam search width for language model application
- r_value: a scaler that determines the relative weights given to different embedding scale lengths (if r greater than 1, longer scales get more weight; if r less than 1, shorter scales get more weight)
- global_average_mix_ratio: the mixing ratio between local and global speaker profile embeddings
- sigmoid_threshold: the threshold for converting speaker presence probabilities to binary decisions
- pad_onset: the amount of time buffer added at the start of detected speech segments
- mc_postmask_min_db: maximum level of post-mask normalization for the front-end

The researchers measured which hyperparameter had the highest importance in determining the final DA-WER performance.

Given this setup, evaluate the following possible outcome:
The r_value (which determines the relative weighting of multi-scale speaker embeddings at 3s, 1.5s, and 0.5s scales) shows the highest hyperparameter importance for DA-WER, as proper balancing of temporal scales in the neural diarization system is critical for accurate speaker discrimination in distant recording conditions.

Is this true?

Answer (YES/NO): NO